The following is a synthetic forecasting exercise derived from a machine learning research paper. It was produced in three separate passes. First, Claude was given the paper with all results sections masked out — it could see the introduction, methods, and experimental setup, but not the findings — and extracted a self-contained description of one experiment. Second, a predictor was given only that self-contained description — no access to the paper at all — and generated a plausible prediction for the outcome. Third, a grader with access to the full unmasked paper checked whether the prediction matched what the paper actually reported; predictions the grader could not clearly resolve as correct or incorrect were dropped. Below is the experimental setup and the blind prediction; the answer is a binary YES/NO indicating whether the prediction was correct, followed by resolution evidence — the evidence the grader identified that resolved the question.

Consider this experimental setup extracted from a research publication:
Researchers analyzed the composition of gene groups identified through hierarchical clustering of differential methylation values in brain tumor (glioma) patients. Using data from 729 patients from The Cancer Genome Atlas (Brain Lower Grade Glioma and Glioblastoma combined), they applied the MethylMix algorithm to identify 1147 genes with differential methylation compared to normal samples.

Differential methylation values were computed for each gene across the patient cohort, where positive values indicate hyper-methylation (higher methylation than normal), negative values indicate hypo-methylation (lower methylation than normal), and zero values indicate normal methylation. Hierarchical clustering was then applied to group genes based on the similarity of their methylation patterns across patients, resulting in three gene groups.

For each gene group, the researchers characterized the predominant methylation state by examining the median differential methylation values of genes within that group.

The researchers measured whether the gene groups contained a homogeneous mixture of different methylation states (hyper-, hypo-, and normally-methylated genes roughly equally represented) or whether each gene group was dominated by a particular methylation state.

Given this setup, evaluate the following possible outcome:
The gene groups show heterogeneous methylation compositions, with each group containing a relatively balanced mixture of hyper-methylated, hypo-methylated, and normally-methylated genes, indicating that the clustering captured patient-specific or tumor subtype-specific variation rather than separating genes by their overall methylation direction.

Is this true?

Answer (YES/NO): NO